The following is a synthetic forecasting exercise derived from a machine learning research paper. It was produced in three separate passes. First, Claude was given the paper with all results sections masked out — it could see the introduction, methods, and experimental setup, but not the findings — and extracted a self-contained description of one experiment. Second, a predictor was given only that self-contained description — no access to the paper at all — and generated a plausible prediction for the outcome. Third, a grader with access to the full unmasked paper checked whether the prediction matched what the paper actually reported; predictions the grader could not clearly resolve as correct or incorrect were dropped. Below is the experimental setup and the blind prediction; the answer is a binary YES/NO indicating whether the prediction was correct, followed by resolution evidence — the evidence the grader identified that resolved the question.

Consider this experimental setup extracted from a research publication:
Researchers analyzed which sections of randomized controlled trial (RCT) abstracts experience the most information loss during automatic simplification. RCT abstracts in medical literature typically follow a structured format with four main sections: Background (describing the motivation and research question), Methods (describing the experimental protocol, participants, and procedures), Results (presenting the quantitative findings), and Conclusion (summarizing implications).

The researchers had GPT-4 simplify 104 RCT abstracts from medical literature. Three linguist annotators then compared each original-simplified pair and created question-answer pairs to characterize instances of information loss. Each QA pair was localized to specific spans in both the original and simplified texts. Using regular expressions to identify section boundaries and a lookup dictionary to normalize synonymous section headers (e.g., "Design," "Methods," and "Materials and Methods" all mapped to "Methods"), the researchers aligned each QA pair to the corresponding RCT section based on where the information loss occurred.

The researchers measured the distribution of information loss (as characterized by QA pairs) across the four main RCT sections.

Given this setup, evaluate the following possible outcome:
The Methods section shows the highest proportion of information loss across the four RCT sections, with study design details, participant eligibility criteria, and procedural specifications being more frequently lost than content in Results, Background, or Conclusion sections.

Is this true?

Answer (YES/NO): YES